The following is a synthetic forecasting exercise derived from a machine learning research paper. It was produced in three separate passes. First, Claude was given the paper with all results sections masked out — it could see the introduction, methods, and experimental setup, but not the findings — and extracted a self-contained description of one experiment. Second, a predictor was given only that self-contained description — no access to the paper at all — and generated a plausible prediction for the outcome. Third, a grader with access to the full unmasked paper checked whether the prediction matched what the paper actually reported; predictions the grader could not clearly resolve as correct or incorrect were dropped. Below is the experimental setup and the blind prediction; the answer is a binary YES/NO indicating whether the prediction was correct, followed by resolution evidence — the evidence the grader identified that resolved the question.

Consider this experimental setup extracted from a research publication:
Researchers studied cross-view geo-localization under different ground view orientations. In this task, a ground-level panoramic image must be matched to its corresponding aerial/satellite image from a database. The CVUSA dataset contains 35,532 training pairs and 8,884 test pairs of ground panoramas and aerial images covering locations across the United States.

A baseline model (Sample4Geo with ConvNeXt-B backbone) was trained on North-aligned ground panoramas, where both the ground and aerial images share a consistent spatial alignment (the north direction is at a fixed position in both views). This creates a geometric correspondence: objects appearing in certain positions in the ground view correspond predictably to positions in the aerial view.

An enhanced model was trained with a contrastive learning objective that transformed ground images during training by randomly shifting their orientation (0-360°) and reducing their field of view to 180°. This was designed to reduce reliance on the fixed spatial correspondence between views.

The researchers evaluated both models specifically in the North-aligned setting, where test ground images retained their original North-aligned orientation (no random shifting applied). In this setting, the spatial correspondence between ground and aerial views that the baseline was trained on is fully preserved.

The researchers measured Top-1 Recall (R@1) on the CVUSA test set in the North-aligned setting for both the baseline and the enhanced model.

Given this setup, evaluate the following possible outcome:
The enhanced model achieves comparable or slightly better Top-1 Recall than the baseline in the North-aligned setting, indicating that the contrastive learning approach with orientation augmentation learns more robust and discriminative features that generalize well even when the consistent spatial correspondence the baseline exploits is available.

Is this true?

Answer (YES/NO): YES